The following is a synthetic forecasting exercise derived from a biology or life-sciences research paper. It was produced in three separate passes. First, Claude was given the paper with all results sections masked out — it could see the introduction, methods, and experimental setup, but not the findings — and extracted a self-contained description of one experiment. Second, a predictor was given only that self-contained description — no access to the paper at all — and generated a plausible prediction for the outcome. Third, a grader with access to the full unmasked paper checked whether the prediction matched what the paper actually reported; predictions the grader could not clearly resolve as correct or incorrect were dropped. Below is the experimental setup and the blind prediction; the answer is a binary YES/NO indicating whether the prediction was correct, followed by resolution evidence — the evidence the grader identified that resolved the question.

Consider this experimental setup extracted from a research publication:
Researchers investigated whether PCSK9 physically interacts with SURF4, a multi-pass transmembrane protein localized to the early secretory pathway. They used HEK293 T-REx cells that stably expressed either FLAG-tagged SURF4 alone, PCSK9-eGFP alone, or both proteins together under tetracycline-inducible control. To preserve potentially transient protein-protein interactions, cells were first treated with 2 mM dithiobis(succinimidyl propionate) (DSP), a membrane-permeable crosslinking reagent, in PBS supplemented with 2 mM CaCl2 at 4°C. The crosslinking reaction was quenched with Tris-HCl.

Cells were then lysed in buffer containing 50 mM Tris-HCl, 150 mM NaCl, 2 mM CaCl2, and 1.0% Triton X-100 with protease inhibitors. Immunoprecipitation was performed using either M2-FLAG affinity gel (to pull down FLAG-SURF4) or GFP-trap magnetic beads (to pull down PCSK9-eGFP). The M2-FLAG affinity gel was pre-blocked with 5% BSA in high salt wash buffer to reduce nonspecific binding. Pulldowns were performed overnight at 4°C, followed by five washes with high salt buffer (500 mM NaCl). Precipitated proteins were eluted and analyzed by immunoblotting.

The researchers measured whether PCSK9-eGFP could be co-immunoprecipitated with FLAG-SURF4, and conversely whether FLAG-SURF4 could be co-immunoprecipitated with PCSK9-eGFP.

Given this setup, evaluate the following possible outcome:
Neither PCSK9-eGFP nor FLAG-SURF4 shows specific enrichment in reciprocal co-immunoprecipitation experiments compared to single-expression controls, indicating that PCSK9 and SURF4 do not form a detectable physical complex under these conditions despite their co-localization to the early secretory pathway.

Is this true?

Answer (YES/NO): NO